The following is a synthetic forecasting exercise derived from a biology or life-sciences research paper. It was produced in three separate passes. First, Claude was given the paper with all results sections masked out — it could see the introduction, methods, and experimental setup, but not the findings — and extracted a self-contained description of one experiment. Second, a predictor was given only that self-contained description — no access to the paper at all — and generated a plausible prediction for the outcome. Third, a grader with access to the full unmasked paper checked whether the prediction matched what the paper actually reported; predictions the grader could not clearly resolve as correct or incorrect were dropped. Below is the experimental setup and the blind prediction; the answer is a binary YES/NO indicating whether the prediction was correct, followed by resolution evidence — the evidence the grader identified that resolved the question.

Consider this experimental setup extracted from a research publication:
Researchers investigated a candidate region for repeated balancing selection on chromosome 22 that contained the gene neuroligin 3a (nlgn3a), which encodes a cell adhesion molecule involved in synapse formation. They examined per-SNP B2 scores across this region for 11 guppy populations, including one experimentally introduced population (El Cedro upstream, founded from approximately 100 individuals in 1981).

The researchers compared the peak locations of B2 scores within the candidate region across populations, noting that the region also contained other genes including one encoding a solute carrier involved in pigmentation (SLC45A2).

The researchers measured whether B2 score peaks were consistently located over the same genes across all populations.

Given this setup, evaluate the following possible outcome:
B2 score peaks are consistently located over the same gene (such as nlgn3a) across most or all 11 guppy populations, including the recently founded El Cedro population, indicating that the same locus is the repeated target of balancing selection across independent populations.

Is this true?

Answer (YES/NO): NO